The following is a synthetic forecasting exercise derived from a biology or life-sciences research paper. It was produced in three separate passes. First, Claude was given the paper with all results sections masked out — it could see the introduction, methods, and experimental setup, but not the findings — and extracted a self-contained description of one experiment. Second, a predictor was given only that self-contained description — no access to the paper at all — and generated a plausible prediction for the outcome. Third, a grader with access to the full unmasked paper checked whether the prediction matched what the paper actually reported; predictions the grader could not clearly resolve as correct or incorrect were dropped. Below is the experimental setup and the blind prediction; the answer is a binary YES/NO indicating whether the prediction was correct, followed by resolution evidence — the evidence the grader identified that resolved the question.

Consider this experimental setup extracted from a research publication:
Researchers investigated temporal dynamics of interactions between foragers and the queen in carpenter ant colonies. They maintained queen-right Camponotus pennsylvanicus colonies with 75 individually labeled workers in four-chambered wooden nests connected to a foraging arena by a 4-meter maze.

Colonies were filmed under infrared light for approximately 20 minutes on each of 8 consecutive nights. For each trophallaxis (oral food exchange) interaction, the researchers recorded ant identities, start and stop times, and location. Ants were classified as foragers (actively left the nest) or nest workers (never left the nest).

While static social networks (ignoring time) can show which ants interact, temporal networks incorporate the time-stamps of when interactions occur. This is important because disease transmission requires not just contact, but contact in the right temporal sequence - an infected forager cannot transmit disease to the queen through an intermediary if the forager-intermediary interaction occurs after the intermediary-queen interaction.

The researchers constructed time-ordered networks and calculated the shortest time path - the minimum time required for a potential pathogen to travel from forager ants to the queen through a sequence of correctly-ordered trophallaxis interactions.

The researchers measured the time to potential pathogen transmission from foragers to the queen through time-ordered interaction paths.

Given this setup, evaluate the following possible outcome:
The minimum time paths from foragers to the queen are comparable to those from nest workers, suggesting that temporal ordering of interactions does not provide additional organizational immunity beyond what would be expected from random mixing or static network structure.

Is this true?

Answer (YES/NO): NO